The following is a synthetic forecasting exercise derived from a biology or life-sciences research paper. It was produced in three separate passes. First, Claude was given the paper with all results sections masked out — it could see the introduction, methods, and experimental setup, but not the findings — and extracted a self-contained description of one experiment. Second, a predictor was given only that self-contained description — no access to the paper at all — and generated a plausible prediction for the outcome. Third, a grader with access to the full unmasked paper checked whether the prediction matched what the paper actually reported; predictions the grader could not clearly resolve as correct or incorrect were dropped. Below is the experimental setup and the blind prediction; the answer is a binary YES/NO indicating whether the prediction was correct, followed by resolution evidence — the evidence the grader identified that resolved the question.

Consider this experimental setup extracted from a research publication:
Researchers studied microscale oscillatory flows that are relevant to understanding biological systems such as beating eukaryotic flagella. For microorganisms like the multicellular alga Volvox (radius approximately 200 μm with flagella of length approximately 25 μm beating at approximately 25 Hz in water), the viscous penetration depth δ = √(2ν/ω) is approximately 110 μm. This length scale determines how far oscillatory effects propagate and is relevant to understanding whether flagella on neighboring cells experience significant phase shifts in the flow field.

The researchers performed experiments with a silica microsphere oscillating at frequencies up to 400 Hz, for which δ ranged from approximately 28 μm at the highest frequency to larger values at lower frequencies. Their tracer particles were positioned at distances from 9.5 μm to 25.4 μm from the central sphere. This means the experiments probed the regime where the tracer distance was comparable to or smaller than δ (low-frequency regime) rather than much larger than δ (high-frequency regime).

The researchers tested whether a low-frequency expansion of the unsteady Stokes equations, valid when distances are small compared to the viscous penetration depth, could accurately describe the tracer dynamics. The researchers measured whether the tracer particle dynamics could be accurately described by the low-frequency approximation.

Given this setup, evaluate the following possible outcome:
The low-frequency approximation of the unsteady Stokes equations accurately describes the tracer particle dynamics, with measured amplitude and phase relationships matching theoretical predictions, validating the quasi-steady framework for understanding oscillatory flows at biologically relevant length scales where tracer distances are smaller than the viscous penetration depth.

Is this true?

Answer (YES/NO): NO